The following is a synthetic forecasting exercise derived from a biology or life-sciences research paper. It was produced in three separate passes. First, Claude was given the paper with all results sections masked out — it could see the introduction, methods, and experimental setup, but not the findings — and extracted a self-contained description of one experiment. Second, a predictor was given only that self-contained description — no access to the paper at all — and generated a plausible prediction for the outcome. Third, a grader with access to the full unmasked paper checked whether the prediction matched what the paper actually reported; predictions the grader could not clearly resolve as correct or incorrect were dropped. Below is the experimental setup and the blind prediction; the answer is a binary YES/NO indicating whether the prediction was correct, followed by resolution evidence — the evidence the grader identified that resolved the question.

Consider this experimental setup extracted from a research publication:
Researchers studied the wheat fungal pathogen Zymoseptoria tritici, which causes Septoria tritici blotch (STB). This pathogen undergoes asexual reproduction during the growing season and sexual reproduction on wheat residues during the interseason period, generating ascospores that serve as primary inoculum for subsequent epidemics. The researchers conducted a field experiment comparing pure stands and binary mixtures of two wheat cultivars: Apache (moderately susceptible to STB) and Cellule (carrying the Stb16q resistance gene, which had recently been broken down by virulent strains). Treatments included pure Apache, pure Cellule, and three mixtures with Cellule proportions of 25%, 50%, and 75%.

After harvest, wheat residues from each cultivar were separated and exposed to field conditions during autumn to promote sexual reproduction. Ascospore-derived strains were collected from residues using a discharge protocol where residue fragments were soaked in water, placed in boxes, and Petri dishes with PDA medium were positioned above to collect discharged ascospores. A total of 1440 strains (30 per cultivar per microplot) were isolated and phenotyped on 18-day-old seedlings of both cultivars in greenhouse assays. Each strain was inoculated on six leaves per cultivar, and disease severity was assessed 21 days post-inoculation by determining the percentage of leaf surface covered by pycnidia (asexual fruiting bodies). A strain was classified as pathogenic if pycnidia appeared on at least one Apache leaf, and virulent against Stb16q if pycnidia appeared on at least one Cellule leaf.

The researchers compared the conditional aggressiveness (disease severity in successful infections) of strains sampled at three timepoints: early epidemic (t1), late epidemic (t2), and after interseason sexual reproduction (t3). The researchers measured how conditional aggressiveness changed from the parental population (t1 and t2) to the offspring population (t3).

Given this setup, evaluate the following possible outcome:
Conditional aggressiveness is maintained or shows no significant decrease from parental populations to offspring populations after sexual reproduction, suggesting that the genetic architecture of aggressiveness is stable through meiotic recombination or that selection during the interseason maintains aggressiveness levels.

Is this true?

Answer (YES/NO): NO